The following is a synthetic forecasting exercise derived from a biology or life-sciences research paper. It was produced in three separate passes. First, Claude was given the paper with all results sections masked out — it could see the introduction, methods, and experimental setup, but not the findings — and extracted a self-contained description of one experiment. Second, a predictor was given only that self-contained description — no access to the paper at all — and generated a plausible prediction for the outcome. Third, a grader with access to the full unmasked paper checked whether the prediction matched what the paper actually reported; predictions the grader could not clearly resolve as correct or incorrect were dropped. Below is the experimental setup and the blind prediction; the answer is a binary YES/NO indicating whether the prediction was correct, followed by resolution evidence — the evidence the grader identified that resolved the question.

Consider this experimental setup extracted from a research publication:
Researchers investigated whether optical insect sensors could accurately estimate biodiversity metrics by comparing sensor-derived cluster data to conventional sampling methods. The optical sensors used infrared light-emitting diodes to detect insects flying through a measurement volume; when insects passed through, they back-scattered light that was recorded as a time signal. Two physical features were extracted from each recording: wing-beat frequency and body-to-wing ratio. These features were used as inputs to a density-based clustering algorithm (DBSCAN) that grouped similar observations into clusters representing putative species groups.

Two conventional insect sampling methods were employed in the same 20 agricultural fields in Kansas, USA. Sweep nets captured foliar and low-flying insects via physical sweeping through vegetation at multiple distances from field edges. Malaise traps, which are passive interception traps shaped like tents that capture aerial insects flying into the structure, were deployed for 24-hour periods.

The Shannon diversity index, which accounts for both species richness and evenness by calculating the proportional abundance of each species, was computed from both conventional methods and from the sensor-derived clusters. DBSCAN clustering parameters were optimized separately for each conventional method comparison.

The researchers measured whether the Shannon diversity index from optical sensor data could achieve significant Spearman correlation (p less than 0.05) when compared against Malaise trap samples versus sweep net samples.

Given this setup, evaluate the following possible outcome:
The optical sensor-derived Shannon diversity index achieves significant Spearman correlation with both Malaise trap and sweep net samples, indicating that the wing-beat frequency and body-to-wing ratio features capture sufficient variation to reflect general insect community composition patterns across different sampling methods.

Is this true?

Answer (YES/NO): NO